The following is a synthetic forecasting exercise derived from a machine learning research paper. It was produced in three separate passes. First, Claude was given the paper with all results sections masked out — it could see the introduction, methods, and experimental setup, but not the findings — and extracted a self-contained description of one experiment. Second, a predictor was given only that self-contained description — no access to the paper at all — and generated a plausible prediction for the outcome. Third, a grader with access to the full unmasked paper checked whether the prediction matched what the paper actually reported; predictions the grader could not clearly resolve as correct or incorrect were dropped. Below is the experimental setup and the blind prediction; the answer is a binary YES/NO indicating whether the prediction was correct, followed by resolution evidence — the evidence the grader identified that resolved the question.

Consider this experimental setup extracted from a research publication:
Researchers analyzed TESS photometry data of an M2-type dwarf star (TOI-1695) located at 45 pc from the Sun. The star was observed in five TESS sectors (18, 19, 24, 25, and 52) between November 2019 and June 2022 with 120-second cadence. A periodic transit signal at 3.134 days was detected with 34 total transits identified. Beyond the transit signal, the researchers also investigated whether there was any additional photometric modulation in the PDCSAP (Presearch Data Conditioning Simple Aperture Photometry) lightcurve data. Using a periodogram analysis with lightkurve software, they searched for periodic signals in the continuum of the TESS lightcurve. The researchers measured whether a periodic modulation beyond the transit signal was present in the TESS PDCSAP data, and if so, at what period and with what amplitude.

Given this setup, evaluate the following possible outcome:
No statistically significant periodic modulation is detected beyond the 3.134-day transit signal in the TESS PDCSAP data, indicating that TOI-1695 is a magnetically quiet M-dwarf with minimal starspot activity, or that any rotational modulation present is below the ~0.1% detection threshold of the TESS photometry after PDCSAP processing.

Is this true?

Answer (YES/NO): NO